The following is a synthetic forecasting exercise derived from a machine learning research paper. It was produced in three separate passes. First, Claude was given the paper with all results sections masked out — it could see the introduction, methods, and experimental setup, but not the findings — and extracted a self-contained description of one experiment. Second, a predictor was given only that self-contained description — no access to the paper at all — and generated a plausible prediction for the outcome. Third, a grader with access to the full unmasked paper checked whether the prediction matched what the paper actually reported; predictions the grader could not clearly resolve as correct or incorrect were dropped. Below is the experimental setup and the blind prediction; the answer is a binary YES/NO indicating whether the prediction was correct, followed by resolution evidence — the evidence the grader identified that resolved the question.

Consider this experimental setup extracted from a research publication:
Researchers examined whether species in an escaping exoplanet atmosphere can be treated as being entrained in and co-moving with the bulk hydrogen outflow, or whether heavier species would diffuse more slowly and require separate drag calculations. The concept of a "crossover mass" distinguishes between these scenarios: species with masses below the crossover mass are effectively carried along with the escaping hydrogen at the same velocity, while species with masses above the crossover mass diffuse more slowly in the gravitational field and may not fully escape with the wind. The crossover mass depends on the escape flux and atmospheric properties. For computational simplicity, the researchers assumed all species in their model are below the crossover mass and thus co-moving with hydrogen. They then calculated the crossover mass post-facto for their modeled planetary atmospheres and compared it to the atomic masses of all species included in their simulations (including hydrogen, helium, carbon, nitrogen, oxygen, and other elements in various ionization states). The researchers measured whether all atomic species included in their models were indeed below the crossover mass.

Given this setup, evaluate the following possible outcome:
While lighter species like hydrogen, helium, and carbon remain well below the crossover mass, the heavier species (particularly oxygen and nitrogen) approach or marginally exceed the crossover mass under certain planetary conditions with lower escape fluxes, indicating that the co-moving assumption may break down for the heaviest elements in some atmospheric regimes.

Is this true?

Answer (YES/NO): NO